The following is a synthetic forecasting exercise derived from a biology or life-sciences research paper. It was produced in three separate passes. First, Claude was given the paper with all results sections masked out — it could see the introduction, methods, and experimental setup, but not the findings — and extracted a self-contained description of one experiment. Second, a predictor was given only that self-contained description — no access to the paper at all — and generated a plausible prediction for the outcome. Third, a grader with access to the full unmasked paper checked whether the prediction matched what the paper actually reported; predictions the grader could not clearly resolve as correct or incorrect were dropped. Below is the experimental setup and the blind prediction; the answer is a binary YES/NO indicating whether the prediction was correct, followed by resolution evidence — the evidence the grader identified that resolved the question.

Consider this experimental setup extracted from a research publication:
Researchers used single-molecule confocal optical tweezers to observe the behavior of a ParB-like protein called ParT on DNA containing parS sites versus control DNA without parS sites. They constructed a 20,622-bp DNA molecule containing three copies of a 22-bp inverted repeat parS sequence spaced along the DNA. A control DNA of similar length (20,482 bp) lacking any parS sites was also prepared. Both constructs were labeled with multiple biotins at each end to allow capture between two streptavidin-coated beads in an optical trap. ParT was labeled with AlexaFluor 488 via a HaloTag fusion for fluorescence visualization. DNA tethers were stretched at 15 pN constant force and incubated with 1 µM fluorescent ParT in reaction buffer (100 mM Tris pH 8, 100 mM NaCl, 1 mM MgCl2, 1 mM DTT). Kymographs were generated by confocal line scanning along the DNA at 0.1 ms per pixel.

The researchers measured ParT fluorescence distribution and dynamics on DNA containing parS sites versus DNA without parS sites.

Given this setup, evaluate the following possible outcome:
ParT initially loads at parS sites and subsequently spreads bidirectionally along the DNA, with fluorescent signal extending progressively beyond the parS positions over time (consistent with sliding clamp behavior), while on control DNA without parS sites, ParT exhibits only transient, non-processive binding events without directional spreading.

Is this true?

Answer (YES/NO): NO